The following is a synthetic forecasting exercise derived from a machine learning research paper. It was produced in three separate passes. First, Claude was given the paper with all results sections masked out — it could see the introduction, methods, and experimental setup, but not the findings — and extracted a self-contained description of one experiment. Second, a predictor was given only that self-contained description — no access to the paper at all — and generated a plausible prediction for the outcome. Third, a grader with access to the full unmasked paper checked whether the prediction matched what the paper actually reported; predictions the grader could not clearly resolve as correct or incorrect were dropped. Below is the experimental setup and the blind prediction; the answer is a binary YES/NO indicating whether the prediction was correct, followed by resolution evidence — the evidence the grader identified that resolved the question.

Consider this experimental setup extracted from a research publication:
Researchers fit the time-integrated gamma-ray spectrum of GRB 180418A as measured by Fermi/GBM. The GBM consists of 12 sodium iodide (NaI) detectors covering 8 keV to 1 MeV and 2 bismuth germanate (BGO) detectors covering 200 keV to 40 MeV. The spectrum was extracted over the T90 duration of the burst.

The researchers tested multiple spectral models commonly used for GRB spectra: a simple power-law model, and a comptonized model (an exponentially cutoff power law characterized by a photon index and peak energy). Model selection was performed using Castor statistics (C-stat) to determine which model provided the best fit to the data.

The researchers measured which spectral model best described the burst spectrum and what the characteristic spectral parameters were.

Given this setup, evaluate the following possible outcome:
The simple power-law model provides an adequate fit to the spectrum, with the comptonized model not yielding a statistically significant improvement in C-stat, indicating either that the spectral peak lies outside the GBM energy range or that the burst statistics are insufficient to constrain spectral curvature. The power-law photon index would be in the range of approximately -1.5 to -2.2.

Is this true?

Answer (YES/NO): NO